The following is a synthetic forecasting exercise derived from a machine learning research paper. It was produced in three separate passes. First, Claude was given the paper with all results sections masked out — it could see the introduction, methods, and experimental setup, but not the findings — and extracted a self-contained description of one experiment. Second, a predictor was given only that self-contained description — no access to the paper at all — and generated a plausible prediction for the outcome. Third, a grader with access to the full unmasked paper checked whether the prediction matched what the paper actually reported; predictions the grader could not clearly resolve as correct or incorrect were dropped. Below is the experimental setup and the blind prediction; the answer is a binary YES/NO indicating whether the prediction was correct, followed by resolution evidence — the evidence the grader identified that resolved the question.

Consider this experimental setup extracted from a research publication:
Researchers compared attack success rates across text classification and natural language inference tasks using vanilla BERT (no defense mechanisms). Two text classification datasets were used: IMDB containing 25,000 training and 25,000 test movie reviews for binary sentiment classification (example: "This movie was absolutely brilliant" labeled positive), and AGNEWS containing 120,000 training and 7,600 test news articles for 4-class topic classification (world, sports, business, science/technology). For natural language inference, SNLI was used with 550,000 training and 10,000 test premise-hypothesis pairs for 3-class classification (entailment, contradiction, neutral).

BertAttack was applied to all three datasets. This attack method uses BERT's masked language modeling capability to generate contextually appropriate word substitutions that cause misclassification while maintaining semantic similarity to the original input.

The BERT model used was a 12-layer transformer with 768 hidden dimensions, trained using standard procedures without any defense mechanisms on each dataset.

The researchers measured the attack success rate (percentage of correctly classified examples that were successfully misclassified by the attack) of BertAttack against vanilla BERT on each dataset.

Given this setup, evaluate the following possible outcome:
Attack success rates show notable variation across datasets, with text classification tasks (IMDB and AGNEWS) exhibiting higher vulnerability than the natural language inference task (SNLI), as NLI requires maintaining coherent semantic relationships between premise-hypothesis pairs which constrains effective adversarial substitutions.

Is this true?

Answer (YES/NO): NO